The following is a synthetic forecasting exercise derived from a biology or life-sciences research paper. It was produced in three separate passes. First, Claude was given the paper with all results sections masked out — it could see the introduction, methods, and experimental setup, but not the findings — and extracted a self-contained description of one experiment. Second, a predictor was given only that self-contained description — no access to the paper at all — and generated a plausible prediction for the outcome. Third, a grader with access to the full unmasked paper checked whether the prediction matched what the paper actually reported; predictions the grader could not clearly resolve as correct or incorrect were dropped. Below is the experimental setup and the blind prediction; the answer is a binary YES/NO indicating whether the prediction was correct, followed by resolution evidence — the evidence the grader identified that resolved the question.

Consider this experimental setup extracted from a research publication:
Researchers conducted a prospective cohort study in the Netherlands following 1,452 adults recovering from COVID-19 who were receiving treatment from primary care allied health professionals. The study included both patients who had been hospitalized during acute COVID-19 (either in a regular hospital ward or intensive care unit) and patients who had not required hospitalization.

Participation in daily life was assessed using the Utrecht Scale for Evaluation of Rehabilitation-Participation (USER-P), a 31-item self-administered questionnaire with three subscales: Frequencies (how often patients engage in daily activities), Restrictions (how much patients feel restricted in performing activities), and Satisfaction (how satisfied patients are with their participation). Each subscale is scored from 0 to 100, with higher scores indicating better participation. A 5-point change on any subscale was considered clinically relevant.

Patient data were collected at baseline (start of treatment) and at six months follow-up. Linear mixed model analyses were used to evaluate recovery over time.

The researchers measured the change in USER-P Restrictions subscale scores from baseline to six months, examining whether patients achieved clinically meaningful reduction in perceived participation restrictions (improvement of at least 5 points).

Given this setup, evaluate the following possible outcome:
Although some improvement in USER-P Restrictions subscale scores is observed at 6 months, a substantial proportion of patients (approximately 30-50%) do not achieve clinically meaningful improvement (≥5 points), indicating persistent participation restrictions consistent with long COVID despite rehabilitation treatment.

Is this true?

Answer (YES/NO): YES